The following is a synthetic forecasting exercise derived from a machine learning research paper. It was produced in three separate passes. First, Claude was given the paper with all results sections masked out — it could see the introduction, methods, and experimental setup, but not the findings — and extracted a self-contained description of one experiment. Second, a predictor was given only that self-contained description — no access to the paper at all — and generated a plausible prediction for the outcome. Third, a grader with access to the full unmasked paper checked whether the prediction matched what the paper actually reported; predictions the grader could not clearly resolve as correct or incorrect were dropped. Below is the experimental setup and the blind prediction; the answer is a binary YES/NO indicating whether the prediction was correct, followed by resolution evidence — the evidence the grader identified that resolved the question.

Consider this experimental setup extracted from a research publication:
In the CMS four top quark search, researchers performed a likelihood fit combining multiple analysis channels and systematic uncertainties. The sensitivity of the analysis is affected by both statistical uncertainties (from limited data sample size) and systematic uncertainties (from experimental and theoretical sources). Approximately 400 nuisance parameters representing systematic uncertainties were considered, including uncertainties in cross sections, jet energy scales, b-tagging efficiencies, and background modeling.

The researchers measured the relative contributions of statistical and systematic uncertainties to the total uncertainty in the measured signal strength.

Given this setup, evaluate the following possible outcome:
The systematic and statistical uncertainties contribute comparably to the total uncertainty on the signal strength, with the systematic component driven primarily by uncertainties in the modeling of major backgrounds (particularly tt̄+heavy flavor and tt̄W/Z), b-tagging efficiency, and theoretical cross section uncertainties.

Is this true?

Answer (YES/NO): NO